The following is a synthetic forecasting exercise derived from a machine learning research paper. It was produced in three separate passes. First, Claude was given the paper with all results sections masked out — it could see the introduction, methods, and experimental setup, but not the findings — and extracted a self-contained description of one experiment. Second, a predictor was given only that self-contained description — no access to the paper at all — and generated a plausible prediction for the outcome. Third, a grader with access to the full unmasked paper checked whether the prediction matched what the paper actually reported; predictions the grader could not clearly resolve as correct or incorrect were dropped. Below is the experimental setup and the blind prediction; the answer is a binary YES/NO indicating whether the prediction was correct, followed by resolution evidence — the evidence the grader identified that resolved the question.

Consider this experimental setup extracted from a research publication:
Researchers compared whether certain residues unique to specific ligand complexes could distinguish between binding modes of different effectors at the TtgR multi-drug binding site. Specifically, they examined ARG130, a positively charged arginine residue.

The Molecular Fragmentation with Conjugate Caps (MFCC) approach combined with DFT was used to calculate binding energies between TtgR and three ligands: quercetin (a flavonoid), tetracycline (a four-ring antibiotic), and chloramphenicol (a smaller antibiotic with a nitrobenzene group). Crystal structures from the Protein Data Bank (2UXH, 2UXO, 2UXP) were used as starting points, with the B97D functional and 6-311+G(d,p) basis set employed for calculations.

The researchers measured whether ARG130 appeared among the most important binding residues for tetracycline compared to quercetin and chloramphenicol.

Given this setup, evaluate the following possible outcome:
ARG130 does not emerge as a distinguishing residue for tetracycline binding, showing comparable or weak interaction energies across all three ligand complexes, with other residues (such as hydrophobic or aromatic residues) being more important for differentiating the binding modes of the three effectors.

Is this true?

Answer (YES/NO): NO